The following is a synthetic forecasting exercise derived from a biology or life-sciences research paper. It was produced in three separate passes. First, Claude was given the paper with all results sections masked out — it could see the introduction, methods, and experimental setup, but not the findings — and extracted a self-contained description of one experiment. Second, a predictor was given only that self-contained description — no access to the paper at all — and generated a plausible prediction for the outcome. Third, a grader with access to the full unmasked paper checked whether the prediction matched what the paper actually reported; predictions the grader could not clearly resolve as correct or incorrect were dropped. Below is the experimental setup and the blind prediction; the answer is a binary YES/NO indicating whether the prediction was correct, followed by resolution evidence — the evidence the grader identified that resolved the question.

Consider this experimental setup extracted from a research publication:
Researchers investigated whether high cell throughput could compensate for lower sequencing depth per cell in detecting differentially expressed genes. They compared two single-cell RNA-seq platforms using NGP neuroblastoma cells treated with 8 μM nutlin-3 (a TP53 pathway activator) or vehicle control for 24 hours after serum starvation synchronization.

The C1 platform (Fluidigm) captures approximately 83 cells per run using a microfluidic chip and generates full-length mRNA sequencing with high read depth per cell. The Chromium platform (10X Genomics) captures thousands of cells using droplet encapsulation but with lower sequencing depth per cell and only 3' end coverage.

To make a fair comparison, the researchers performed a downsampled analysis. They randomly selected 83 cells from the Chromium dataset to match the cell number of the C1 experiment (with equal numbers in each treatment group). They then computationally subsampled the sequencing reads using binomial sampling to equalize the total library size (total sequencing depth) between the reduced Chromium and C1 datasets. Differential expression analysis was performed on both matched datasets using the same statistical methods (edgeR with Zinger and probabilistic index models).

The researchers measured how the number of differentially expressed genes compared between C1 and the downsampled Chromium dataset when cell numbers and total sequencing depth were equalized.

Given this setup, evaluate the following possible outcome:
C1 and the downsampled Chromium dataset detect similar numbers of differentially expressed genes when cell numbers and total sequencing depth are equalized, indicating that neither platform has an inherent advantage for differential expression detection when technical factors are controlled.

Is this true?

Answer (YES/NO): NO